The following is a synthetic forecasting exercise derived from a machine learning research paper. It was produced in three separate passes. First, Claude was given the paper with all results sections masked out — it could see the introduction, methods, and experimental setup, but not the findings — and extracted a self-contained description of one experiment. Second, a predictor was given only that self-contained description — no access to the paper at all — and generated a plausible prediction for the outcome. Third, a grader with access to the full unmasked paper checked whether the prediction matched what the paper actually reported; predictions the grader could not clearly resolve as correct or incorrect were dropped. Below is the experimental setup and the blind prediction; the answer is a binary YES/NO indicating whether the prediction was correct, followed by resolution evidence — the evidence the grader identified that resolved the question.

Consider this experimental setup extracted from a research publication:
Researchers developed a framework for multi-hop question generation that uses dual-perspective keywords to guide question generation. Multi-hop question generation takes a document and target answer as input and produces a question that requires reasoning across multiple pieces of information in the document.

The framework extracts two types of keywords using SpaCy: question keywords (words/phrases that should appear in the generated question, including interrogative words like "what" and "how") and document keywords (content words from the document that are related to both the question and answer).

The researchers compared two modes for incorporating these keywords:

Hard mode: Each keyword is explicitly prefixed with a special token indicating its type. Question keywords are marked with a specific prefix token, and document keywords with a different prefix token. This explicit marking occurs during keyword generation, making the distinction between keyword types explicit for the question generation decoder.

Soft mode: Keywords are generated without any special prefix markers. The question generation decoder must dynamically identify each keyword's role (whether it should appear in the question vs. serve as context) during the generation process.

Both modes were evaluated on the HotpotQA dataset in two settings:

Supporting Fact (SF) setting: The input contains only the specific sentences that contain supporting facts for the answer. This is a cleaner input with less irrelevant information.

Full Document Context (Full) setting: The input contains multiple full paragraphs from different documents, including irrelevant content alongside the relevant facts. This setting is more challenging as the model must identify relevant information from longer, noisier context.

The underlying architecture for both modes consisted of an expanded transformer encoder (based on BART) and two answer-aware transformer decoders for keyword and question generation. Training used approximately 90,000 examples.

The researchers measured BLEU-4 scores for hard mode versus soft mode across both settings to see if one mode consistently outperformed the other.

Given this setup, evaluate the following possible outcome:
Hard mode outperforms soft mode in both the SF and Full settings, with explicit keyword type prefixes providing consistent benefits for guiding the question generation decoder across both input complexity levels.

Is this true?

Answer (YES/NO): NO